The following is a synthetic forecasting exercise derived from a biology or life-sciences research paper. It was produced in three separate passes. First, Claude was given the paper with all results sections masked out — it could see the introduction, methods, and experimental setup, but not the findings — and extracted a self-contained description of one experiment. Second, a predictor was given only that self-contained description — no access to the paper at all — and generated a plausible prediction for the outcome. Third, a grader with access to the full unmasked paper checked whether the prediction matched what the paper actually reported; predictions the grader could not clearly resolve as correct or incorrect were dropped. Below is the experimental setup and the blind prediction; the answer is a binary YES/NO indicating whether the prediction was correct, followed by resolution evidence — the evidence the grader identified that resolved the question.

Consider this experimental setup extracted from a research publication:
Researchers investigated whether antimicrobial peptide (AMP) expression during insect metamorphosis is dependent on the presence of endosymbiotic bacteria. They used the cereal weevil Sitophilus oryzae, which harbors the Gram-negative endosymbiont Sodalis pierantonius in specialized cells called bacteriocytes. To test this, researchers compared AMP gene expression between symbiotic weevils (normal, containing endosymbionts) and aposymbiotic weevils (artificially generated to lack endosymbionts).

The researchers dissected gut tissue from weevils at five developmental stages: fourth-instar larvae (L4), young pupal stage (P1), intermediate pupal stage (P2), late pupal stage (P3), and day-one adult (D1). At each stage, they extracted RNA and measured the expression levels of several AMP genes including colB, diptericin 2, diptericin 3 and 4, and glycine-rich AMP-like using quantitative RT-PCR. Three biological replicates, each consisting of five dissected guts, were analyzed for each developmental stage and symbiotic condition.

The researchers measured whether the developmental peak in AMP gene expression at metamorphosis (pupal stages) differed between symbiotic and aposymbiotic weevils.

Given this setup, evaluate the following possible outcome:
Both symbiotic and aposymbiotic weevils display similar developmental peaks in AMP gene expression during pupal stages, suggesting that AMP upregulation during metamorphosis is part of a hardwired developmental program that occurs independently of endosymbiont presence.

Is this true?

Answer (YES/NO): YES